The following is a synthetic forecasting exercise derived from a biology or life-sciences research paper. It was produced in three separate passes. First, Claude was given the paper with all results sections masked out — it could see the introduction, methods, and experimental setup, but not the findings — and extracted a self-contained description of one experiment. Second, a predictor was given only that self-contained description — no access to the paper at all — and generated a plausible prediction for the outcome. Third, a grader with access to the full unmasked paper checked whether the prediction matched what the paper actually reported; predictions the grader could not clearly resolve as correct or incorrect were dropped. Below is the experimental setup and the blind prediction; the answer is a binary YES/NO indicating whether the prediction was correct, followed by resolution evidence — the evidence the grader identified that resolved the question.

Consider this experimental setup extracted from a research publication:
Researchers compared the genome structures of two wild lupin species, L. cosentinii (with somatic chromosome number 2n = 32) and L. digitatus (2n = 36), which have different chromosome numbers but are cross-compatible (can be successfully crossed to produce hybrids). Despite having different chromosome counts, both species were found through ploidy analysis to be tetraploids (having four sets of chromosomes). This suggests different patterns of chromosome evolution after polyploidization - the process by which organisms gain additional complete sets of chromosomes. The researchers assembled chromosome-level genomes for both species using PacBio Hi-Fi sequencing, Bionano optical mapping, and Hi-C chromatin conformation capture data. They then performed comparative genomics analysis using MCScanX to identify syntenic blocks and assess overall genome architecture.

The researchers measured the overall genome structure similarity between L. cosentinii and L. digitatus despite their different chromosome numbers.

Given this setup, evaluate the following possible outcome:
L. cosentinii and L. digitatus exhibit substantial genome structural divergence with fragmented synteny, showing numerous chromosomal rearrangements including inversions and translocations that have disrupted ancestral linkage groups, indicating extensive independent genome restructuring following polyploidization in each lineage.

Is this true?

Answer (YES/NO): NO